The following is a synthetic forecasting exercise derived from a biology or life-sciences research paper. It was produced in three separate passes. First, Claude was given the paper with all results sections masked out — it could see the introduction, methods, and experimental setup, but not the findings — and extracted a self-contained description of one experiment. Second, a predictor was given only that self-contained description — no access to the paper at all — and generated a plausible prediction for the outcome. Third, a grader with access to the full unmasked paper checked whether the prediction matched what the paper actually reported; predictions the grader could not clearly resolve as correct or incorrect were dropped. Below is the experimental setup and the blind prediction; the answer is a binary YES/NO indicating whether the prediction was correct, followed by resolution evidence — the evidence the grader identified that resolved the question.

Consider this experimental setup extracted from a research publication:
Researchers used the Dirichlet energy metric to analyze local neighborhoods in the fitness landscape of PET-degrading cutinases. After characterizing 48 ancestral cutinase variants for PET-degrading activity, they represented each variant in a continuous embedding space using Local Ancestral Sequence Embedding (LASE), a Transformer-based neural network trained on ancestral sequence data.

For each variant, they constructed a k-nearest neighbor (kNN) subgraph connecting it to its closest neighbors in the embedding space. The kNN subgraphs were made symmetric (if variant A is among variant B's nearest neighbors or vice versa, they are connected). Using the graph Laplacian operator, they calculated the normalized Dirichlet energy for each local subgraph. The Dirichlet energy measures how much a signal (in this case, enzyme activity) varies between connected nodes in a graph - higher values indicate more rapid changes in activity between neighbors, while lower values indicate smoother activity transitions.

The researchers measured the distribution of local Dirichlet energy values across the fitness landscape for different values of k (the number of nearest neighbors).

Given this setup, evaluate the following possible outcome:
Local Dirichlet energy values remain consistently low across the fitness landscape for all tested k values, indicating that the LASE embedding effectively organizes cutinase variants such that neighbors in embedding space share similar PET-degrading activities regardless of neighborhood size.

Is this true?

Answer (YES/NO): NO